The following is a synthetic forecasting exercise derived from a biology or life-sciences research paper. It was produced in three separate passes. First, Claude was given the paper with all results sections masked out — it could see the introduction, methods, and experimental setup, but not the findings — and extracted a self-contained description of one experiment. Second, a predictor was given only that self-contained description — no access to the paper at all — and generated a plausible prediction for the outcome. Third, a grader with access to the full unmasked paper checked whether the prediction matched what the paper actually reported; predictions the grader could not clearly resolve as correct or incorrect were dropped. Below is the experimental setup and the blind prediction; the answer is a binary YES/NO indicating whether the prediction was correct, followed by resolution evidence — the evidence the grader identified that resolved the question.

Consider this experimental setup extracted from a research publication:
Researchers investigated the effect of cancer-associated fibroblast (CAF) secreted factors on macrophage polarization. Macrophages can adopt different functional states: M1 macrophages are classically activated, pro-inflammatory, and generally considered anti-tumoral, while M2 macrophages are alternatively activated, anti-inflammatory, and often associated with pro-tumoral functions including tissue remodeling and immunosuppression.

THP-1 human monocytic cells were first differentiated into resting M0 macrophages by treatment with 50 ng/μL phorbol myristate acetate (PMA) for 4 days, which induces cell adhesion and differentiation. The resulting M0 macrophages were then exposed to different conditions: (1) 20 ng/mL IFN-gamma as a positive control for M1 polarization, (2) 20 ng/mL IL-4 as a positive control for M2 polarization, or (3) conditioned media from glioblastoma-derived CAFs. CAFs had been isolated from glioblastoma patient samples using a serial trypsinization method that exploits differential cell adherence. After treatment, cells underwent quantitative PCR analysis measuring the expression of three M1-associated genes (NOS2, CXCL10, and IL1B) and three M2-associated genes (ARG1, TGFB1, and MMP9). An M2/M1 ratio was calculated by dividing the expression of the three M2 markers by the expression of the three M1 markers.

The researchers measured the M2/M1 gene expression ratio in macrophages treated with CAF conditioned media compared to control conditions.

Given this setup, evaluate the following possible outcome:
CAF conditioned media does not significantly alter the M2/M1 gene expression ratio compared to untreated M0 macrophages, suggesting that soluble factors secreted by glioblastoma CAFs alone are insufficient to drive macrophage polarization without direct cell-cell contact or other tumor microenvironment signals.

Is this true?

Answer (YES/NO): NO